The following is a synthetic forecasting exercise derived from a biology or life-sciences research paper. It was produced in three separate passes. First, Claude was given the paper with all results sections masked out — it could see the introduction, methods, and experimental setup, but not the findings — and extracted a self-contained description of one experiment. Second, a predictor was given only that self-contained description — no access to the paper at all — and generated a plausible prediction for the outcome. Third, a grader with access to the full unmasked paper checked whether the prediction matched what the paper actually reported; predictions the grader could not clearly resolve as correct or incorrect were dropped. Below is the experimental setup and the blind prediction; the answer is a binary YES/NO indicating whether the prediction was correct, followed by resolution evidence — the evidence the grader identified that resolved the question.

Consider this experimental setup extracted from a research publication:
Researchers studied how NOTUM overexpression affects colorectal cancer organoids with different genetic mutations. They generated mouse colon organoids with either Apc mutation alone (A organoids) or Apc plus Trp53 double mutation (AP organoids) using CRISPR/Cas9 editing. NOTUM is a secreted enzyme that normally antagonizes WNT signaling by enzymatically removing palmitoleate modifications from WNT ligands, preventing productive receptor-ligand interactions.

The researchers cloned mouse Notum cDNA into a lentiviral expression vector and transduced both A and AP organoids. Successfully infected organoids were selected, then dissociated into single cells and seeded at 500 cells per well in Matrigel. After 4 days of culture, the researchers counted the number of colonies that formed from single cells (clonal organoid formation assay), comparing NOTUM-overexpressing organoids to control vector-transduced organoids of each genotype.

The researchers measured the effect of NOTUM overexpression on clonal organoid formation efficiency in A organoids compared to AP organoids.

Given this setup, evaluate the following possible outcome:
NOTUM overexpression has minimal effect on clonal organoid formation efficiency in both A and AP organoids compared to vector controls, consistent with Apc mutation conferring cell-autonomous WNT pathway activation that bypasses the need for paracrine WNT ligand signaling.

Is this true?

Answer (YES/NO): NO